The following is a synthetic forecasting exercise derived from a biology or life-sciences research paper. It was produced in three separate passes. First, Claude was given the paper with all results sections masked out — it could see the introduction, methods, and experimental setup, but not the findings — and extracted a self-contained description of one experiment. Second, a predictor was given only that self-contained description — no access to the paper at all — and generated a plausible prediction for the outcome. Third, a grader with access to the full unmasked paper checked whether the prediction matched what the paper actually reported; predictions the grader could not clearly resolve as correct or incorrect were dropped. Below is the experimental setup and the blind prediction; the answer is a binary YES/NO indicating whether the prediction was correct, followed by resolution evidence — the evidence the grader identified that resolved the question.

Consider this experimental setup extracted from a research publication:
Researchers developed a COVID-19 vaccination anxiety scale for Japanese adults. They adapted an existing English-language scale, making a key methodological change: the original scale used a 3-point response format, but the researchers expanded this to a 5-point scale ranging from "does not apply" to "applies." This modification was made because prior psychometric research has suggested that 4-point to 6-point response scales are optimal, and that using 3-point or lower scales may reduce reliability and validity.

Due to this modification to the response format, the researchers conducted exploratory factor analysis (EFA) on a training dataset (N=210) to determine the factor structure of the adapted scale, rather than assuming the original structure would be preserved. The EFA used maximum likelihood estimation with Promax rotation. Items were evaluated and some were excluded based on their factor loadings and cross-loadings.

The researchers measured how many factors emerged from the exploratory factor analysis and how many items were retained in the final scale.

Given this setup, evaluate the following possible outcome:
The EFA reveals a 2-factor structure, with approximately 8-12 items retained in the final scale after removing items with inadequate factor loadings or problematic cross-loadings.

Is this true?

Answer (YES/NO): NO